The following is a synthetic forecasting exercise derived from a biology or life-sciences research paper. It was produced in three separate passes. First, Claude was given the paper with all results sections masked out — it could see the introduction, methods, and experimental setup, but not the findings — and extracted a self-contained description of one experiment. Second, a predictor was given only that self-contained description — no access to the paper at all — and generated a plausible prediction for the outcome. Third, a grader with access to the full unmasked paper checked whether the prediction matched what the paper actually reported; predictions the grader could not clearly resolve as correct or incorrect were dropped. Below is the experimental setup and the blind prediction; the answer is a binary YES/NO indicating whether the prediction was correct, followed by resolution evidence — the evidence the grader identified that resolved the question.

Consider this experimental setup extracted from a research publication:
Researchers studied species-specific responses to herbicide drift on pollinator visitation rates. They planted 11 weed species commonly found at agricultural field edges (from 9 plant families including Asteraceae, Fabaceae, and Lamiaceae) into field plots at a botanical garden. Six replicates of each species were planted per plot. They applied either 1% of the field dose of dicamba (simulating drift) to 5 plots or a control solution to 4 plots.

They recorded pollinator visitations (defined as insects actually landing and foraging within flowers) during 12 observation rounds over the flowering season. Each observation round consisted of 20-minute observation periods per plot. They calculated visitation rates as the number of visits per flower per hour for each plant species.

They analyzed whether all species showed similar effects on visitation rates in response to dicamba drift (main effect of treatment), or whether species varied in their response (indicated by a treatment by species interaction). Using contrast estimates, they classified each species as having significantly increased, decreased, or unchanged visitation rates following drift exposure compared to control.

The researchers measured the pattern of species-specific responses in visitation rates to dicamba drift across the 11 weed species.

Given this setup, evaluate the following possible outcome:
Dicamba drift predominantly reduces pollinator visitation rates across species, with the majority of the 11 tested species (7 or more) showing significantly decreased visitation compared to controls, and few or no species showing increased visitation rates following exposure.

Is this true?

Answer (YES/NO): NO